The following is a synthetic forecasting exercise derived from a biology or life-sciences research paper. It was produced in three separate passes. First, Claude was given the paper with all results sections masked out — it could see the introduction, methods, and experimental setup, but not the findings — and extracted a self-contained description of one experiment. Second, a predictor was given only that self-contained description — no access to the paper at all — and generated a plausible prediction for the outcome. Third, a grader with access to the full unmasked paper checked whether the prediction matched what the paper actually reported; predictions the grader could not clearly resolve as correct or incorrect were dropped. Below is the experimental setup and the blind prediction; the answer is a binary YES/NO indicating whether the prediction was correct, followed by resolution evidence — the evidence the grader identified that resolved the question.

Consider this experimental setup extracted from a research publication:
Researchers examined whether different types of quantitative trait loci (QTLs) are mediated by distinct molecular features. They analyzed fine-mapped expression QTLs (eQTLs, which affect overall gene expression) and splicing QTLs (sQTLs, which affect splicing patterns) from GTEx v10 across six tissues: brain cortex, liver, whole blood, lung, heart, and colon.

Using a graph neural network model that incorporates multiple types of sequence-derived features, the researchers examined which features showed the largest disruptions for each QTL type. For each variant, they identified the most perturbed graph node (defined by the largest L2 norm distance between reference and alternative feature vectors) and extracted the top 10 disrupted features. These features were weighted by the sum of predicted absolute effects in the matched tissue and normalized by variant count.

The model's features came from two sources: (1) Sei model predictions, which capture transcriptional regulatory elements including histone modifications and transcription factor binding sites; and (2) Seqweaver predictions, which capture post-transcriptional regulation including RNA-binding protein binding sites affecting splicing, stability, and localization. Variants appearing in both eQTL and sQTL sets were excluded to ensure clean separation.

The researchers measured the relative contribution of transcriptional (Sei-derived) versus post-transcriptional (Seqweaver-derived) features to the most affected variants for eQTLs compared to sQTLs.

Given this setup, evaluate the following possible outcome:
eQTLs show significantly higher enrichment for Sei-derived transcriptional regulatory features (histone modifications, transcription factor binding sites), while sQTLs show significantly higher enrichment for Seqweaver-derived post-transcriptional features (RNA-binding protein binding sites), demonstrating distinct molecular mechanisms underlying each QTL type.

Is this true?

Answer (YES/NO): YES